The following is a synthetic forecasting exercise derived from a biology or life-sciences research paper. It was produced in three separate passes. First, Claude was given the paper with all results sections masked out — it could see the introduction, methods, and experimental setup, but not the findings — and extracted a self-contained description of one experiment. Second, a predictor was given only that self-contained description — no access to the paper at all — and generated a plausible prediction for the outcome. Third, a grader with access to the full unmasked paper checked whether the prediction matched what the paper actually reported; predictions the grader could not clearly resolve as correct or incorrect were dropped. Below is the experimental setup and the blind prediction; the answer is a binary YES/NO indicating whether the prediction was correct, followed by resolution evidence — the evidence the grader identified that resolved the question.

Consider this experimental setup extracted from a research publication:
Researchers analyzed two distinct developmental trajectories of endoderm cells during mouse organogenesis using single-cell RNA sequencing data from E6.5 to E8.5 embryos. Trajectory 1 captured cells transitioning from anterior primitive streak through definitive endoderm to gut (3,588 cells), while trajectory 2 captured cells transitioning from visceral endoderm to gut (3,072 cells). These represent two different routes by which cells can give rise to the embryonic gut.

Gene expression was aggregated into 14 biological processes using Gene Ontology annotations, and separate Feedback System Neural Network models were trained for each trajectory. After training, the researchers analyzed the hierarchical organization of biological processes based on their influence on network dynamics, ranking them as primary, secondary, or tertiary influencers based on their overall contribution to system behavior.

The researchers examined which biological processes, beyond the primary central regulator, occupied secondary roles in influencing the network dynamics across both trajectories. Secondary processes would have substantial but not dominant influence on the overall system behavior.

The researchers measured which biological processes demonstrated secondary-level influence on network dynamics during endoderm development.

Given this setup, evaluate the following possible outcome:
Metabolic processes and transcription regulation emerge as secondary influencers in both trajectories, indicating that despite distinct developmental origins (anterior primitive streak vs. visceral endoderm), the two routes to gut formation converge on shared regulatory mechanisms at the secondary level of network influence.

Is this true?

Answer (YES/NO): NO